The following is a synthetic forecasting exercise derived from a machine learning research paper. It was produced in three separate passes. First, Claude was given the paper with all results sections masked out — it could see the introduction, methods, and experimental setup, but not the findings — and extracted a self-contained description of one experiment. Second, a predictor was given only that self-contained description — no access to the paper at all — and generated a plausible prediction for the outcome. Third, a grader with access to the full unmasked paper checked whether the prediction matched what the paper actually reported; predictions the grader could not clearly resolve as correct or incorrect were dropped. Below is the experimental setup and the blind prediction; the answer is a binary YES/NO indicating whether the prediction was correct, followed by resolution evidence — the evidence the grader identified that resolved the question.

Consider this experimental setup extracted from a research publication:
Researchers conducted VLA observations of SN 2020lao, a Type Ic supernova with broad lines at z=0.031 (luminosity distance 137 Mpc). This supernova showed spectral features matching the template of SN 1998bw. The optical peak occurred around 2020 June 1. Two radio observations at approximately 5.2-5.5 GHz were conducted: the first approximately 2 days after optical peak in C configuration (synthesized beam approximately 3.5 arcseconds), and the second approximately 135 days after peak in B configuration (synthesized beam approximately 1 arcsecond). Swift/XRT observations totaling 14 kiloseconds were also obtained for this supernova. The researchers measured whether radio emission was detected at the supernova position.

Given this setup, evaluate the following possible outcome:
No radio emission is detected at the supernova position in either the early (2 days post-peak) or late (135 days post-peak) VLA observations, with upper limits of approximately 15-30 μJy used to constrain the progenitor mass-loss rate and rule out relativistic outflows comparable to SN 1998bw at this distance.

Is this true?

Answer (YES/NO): NO